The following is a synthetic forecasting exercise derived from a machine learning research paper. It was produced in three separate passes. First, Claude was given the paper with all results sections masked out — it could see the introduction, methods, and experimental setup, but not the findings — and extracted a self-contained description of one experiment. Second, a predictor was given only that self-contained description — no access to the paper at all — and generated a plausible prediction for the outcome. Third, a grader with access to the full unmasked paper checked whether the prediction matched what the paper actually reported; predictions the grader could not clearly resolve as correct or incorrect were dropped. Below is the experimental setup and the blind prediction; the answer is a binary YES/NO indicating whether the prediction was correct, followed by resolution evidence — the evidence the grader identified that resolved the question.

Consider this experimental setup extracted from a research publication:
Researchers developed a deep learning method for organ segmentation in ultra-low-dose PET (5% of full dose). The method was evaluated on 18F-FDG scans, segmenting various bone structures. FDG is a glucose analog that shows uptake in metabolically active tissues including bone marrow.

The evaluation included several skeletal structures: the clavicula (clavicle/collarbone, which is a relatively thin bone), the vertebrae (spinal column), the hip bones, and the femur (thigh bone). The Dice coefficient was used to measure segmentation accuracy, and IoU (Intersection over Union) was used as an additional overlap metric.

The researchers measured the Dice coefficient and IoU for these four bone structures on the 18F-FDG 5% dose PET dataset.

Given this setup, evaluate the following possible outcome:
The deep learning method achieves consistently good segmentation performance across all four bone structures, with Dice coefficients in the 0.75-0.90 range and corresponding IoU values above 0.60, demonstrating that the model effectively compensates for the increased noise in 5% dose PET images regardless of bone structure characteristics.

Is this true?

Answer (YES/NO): NO